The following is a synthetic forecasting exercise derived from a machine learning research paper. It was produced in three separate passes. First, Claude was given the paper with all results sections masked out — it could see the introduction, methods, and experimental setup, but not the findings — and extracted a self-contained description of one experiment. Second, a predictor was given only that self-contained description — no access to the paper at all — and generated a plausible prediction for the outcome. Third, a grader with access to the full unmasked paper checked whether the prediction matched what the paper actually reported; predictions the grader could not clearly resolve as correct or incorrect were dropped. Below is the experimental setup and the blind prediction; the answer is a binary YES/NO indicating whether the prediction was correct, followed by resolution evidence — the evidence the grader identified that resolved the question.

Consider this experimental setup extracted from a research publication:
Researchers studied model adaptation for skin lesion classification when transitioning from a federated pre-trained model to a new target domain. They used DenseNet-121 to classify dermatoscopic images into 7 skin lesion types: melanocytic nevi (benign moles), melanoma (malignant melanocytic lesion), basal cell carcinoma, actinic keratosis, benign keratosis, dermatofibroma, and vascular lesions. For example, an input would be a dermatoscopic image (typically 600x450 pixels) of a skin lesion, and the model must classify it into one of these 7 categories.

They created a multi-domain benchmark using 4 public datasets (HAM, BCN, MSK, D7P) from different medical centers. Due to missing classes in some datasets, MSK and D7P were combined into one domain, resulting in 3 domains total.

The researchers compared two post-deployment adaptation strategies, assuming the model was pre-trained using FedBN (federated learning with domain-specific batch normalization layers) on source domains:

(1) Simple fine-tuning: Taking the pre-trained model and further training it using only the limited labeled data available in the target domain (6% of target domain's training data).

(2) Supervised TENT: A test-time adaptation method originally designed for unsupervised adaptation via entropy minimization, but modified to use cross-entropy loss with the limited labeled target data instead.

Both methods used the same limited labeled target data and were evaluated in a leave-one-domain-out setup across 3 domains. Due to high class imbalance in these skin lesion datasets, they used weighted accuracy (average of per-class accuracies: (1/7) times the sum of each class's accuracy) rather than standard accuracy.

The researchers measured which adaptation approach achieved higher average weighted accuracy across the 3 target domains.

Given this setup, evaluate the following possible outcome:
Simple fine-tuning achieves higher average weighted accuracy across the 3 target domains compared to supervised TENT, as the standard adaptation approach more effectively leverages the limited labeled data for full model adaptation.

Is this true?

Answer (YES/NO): NO